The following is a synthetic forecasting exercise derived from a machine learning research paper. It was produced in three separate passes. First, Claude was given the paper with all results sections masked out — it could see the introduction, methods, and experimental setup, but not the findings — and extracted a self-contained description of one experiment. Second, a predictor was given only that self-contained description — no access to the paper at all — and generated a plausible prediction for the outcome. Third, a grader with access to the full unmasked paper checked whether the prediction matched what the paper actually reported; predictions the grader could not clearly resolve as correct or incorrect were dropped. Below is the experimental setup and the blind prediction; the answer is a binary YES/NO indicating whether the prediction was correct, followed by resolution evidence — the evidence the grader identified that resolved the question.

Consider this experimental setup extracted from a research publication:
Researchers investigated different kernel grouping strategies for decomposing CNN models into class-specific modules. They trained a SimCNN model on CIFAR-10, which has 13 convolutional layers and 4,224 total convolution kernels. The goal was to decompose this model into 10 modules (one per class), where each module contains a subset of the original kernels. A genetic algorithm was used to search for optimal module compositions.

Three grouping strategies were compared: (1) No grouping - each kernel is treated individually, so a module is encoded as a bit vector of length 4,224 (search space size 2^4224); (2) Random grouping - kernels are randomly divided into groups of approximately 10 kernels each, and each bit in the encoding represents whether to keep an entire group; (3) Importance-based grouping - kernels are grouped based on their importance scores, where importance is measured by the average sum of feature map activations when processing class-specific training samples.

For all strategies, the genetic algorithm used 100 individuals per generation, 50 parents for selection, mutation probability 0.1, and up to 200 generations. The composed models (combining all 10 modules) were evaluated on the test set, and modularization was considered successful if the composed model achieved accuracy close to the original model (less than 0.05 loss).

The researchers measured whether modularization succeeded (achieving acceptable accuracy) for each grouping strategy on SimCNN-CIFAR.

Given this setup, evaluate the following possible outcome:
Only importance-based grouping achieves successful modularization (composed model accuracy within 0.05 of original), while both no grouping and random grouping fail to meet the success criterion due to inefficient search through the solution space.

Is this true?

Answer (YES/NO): YES